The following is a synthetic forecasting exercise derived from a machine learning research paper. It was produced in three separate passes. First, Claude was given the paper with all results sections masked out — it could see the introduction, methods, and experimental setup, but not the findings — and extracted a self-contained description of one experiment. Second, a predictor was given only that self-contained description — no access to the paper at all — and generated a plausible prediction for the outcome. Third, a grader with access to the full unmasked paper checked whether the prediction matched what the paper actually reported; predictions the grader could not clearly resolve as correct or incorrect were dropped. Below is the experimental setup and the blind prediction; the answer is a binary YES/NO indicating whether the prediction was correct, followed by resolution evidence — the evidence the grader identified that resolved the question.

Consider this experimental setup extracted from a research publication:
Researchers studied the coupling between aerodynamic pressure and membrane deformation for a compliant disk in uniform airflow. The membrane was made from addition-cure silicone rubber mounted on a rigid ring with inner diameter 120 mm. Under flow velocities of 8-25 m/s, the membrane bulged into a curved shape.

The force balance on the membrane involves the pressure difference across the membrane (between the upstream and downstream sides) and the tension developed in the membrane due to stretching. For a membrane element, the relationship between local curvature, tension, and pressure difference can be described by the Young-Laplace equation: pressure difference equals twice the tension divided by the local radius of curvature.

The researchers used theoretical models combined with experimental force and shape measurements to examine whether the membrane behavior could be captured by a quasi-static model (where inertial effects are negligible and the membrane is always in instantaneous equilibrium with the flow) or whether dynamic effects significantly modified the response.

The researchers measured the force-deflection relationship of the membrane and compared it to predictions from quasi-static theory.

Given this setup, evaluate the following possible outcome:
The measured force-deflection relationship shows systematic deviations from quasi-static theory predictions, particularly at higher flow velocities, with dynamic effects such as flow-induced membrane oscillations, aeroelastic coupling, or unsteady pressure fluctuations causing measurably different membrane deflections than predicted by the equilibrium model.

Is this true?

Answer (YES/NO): NO